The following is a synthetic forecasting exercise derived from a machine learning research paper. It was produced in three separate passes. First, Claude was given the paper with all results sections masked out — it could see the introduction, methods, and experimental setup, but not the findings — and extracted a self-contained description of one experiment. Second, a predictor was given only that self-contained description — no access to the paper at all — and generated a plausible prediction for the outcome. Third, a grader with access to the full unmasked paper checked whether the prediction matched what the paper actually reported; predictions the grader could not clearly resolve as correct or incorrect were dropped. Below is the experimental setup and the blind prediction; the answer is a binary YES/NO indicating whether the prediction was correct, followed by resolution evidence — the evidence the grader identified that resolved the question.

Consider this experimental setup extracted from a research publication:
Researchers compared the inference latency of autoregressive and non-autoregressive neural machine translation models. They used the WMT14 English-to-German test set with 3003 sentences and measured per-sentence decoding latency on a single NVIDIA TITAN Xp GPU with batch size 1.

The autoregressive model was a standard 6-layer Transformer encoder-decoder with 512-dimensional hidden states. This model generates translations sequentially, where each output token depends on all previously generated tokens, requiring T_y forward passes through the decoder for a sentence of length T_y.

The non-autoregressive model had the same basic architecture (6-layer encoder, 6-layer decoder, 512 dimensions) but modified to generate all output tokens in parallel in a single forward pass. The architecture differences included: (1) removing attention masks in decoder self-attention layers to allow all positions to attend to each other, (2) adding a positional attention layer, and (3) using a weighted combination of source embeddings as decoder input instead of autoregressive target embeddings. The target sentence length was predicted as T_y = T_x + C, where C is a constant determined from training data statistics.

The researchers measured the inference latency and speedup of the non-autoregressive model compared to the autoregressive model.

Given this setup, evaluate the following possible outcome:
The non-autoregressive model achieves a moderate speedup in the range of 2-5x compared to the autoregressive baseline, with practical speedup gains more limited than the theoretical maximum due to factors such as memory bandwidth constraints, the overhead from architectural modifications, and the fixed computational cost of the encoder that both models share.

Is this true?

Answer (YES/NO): NO